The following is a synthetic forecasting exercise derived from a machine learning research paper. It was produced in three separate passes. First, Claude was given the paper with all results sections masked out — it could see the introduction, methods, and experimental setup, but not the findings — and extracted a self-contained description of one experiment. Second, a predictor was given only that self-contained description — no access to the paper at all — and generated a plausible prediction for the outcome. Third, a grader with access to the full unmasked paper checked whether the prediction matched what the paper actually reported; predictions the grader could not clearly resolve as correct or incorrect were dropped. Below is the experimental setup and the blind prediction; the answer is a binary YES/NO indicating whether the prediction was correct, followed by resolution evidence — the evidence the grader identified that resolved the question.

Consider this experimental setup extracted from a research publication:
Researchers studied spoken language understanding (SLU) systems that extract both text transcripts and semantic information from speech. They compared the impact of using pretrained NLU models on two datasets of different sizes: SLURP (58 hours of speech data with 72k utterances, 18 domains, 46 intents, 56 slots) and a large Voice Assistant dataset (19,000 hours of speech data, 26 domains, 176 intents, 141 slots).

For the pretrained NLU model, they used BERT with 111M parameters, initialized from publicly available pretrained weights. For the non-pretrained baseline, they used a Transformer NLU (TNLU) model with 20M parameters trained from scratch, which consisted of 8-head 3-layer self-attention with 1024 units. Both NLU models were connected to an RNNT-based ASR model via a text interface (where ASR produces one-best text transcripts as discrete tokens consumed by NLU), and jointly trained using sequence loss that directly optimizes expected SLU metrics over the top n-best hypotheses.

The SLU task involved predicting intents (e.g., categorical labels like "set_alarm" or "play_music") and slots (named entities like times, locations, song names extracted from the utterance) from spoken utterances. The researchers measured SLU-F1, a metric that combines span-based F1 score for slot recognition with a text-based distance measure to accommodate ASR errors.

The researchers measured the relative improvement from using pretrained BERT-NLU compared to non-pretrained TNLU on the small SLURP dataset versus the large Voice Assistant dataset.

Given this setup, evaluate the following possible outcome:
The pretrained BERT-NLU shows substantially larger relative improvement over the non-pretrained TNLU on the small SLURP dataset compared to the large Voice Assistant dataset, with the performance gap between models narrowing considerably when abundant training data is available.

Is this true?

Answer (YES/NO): YES